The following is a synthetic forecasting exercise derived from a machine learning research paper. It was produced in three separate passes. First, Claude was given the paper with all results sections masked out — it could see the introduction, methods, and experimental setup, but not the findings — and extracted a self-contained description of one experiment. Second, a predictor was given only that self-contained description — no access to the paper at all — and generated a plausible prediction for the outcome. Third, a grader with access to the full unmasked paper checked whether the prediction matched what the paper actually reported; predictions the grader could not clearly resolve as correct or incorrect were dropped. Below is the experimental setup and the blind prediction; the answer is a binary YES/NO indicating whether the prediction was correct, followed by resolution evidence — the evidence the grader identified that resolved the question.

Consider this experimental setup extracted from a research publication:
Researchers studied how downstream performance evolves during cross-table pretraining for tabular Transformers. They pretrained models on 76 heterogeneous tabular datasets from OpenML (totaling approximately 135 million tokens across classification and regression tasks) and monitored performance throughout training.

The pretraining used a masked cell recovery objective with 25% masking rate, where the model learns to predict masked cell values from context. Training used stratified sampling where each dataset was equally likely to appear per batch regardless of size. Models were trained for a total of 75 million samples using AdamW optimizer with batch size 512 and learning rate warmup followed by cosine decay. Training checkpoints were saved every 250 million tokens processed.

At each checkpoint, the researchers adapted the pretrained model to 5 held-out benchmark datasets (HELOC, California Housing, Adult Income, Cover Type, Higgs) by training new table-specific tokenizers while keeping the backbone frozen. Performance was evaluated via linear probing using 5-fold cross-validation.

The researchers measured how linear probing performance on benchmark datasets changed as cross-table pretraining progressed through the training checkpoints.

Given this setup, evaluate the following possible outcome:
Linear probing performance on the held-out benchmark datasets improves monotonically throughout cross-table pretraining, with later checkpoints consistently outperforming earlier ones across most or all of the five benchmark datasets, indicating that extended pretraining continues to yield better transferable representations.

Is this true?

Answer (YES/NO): NO